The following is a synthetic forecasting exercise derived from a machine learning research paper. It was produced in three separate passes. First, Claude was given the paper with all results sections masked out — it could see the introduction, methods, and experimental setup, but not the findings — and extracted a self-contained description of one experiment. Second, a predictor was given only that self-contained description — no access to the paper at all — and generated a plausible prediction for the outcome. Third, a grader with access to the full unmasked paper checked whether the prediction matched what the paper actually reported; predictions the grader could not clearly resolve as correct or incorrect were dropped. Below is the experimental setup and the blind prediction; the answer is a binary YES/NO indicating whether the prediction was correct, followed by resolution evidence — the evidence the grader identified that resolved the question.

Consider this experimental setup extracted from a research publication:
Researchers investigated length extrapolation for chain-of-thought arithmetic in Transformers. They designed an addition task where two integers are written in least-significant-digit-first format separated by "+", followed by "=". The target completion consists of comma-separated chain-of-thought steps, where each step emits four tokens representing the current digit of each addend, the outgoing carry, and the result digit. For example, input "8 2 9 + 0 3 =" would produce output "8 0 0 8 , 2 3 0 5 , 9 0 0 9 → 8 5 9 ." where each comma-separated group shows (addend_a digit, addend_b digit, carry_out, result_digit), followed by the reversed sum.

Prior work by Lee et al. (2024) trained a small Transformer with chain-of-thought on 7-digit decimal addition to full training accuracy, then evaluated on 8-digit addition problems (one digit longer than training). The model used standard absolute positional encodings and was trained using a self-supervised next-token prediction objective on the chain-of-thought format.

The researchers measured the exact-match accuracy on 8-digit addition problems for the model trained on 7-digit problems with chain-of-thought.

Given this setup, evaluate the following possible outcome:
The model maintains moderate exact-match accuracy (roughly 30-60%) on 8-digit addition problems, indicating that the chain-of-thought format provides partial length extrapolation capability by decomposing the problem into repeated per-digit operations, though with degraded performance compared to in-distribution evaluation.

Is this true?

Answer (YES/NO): NO